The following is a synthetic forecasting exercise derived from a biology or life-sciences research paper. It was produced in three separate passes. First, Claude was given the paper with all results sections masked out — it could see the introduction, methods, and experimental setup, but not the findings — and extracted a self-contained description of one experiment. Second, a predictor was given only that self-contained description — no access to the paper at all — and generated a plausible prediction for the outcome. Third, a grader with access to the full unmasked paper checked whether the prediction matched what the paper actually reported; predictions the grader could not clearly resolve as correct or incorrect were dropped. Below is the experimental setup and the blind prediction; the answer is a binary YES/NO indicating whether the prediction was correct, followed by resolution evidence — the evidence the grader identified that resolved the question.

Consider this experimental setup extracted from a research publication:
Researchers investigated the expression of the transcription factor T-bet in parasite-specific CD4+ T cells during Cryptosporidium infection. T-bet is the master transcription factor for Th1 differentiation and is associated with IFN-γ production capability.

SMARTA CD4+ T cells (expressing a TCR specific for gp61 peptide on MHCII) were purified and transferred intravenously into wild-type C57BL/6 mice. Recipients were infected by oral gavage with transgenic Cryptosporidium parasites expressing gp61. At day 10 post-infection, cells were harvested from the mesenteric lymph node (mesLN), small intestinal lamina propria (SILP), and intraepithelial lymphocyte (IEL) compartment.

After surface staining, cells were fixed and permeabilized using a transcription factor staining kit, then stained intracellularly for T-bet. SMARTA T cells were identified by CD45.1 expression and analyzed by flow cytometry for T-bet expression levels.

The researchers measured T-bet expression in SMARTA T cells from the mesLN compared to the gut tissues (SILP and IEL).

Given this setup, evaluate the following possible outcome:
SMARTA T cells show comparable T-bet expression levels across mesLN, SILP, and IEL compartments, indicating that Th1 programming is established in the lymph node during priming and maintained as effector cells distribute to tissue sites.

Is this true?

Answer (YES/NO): NO